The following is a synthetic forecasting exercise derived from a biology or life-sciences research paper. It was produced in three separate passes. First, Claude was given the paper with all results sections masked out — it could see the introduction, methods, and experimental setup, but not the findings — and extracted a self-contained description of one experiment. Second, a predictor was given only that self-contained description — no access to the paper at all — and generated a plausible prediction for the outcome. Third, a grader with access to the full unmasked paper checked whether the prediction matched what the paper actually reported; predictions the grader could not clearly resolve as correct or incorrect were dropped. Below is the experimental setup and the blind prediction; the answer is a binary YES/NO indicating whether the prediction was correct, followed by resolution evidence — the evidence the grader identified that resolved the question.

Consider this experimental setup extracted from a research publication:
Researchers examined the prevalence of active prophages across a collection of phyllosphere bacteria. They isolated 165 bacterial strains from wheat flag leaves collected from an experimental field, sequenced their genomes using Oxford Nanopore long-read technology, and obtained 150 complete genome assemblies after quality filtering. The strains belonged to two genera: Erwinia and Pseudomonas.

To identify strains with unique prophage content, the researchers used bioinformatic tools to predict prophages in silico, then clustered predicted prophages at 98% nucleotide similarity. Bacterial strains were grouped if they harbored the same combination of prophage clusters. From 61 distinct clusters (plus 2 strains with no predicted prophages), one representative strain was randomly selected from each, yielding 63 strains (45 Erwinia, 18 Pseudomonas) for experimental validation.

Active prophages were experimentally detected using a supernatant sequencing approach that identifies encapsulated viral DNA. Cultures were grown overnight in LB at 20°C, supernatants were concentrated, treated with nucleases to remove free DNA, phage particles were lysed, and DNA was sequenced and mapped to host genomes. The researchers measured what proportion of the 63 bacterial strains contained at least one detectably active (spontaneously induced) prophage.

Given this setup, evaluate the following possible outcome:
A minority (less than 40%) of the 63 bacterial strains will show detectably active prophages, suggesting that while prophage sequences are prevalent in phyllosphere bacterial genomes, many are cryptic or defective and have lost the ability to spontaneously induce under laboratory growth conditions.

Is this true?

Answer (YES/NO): NO